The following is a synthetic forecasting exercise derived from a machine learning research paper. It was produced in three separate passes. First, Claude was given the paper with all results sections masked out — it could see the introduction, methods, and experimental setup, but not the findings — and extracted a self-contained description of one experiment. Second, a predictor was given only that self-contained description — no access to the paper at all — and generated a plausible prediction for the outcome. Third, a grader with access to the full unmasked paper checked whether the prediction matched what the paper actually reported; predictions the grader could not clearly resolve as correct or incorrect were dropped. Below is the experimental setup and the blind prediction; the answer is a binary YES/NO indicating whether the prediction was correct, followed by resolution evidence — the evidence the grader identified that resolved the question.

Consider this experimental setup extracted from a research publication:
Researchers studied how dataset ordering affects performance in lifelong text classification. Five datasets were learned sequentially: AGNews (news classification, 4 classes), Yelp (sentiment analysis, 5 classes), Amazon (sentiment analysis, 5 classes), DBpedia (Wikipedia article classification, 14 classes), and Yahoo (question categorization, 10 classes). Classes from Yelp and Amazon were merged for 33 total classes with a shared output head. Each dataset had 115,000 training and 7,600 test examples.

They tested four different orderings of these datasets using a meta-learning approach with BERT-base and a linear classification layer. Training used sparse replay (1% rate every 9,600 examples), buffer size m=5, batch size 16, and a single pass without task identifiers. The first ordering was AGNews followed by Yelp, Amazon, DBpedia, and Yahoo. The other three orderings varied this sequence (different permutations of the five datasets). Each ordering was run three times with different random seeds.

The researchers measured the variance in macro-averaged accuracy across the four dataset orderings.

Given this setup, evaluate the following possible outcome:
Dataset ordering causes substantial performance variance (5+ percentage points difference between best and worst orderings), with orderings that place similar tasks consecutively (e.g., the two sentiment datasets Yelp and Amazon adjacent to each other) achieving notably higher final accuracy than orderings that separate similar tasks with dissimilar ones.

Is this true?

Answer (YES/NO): NO